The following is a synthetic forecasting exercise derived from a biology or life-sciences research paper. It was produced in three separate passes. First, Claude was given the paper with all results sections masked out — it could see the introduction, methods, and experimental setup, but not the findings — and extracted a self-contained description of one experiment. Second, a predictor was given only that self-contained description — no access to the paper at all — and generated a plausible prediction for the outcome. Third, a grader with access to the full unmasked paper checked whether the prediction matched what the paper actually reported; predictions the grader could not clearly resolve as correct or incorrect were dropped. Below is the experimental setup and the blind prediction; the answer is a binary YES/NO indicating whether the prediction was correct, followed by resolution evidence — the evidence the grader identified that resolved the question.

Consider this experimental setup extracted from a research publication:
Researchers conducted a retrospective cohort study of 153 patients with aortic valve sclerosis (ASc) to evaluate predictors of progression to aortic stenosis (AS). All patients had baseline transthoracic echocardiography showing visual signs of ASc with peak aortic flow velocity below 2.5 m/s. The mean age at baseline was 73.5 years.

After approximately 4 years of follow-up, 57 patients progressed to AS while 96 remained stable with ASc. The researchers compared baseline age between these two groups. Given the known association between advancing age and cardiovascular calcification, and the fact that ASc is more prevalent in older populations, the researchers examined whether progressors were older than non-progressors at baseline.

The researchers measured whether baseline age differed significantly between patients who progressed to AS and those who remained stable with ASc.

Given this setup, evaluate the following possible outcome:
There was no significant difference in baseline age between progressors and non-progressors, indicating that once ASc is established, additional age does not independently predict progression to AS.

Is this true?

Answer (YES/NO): NO